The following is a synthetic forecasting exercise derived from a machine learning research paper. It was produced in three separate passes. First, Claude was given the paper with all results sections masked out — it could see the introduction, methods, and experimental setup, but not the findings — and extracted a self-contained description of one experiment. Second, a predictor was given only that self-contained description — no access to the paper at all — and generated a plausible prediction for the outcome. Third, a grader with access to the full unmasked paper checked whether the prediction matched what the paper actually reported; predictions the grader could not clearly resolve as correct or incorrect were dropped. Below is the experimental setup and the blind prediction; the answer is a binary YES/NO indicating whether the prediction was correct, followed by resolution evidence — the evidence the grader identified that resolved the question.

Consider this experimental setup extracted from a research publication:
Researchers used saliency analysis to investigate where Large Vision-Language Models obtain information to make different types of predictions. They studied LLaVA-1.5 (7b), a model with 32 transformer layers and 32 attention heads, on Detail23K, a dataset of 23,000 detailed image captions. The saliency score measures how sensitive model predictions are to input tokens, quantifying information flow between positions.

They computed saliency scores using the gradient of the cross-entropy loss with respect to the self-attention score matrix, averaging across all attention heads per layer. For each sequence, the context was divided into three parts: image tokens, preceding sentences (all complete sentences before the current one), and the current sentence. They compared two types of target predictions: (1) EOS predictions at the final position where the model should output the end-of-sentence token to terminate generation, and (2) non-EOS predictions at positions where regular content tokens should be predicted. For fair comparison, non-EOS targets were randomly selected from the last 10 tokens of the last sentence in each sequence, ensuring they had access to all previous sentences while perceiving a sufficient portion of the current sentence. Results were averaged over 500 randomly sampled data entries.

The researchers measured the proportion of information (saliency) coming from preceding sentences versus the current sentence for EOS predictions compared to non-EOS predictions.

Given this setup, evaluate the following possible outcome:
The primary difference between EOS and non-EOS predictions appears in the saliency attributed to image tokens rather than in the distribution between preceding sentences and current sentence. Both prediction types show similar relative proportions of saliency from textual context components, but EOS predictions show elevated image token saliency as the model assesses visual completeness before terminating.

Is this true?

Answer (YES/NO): NO